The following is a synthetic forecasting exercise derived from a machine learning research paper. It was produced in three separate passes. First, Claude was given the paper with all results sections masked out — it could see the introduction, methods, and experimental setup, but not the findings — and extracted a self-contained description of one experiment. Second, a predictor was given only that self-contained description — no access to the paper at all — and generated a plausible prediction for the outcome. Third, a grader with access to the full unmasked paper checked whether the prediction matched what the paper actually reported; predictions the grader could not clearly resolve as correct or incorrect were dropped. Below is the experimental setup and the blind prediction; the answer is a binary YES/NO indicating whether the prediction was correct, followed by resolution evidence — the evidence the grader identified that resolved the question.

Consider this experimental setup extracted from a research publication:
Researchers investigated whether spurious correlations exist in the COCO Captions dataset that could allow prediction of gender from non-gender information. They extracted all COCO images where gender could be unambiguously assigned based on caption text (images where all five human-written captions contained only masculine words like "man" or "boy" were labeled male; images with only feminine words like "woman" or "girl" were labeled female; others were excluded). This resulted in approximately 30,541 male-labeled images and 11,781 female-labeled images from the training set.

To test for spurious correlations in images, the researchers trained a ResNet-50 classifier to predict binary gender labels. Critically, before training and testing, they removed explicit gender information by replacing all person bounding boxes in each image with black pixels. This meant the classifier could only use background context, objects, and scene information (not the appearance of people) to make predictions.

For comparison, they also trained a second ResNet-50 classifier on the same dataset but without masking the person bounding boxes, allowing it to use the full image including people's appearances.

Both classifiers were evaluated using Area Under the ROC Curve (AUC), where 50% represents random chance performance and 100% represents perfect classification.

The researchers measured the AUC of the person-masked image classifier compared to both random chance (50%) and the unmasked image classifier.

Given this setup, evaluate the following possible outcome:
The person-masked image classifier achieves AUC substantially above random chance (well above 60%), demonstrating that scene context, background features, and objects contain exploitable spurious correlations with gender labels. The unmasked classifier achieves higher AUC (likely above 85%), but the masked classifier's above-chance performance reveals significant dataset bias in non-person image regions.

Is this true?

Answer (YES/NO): NO